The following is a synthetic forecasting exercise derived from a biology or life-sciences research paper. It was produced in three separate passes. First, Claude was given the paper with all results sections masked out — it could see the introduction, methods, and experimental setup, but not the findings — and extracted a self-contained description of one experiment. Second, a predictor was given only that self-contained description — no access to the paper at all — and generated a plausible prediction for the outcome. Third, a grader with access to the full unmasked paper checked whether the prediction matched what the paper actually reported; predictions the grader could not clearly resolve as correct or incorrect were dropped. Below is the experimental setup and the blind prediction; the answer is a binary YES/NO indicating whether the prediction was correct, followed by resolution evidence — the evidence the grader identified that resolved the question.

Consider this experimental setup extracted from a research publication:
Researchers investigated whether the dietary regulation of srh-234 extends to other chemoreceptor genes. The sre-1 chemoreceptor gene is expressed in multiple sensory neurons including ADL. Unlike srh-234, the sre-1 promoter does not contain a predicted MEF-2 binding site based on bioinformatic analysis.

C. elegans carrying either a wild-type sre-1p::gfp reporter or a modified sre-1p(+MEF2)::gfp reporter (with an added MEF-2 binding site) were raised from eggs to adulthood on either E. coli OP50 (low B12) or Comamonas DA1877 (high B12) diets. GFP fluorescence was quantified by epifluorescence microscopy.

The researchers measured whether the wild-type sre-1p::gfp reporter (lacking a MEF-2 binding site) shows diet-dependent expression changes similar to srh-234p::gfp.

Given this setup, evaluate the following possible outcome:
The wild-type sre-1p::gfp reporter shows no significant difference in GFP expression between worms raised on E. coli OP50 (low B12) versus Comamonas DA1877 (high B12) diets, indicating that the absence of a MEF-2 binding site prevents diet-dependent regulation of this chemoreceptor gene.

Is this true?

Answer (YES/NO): NO